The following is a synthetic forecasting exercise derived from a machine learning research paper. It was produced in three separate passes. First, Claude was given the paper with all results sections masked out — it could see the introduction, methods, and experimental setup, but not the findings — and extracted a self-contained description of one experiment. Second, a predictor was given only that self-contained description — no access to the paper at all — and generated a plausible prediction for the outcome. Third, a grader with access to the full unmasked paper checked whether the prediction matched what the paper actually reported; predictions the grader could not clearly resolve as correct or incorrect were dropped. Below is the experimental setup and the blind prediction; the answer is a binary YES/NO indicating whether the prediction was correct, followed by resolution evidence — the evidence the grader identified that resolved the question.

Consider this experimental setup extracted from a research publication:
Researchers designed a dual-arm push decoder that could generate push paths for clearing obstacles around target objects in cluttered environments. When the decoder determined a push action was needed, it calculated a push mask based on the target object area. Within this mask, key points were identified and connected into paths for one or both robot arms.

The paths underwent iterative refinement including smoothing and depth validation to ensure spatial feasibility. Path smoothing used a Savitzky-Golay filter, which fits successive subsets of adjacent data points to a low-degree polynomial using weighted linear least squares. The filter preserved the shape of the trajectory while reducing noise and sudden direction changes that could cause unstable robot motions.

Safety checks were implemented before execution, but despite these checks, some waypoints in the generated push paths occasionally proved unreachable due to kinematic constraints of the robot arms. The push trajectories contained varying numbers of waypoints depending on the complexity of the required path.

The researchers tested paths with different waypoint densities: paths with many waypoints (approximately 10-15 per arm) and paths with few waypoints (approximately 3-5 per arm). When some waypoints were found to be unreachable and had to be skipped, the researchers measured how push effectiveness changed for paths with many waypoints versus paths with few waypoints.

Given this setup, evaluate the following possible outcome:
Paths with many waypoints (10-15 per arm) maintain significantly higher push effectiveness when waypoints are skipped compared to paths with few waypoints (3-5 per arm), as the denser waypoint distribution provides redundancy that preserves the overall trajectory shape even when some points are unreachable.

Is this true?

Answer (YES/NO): YES